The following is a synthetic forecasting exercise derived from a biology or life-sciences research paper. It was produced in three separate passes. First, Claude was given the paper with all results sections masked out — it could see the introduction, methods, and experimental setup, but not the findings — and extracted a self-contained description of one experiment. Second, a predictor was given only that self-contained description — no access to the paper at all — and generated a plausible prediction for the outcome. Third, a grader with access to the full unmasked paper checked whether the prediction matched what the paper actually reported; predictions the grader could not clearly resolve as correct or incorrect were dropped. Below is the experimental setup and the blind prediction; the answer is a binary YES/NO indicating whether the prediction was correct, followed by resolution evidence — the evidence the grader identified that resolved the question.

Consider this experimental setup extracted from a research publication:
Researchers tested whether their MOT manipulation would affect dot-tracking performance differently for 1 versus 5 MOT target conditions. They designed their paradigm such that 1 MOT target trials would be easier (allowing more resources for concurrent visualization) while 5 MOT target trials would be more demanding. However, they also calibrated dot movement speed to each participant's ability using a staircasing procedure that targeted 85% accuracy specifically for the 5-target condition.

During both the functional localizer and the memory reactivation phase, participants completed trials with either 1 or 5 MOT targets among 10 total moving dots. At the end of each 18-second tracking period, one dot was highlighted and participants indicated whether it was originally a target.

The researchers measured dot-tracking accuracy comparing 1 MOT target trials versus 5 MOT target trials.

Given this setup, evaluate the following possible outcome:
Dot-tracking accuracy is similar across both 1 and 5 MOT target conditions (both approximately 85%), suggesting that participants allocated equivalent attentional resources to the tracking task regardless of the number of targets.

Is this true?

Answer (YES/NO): NO